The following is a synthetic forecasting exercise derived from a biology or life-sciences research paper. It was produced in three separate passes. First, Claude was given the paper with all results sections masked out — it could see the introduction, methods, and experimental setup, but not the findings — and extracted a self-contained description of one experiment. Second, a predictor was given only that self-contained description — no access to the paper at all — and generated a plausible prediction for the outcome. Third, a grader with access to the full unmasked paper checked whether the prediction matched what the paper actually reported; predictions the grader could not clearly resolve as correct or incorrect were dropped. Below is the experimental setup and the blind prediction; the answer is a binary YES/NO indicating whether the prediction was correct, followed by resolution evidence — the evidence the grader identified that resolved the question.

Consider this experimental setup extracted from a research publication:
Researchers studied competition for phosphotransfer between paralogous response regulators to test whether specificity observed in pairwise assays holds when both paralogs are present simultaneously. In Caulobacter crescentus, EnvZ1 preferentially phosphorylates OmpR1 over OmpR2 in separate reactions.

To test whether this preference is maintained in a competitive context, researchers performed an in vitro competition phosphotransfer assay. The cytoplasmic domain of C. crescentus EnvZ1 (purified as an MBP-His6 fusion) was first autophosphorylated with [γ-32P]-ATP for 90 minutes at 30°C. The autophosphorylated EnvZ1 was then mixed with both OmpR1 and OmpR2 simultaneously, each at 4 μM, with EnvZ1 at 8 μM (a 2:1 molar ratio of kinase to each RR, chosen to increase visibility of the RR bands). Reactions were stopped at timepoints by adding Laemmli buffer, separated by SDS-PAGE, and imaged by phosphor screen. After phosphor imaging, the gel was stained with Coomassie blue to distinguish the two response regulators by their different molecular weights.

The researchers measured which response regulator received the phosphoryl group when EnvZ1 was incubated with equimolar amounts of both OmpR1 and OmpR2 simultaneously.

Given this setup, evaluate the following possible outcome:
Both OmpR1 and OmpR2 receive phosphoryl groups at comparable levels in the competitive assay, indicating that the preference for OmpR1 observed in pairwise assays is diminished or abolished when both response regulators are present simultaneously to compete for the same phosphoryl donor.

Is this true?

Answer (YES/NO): NO